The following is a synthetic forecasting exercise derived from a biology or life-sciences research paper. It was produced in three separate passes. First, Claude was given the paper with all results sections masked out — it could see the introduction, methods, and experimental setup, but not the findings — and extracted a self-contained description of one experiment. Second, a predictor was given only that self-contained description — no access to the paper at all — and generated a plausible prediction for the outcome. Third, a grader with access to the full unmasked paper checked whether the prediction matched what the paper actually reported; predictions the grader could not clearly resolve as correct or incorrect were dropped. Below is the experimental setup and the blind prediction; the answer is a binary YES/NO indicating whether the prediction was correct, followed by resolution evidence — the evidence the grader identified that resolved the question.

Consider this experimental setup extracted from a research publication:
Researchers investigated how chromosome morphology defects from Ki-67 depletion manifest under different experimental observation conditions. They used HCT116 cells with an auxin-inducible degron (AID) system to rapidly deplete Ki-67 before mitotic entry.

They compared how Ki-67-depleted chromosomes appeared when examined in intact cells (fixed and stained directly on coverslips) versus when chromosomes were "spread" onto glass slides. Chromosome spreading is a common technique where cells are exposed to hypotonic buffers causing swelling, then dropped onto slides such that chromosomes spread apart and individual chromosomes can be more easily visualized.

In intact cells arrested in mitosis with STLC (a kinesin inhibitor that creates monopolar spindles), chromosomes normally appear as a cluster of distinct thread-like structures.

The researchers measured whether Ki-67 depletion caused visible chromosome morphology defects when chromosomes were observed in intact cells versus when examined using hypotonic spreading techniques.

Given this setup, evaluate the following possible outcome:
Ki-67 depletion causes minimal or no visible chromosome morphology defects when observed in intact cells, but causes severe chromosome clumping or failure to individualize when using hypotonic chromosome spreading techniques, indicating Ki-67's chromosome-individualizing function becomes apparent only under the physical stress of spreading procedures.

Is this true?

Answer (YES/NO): NO